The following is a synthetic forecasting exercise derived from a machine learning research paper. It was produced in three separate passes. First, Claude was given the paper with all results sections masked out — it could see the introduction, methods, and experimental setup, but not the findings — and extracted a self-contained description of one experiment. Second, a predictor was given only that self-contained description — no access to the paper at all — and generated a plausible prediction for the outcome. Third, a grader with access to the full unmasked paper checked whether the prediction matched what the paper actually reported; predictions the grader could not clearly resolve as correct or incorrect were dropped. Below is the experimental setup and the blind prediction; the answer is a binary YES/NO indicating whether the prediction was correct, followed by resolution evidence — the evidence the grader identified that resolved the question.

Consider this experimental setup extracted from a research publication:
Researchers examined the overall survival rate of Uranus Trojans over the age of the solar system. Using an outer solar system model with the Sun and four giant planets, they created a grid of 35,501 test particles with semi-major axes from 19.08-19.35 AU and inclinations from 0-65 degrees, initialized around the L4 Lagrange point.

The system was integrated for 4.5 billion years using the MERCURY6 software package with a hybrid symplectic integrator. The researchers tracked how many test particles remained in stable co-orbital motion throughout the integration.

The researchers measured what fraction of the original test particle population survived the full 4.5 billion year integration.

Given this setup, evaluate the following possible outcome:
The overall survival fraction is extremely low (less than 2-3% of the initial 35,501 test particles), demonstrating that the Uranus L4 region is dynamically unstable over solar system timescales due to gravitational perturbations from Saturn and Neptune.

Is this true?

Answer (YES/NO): NO